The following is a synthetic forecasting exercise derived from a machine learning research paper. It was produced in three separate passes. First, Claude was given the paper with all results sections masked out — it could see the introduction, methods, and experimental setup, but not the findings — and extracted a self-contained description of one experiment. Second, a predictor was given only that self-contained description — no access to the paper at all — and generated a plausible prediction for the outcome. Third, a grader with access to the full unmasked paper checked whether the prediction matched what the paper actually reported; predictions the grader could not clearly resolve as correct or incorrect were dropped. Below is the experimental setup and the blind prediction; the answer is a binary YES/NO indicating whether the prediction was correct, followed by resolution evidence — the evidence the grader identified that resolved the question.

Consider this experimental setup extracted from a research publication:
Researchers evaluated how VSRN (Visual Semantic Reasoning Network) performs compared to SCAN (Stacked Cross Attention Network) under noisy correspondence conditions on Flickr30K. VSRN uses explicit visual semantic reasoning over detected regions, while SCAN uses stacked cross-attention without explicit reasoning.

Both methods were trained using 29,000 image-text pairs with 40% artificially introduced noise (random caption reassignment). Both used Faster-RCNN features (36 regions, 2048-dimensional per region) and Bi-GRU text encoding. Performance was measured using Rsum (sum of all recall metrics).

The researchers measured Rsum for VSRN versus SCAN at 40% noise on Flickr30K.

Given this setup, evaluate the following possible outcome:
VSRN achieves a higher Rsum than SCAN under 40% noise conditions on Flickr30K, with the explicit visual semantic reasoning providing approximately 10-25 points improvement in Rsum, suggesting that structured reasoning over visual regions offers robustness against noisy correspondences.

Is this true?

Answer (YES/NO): NO